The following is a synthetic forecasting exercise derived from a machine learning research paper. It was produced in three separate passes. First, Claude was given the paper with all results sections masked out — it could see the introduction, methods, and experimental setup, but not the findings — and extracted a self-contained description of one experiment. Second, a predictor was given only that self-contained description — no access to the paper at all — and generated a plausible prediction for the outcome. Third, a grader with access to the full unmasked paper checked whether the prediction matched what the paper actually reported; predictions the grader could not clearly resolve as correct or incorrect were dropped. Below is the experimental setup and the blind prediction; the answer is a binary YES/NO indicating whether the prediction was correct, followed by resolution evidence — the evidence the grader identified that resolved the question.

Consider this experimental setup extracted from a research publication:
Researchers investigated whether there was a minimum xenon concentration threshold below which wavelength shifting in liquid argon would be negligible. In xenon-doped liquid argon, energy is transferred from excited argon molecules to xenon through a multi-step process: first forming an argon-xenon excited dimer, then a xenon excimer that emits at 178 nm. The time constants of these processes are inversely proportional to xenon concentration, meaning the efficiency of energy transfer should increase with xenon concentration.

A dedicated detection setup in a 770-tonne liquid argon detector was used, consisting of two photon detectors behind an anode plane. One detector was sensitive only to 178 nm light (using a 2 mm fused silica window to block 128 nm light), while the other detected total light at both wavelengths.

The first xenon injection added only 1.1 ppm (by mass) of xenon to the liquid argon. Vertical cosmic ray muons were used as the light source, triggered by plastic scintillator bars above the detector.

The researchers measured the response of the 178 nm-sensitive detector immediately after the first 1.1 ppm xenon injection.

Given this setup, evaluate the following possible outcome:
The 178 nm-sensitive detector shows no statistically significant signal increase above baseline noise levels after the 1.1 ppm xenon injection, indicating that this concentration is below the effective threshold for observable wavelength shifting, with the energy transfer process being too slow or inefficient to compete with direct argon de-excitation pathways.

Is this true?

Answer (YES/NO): NO